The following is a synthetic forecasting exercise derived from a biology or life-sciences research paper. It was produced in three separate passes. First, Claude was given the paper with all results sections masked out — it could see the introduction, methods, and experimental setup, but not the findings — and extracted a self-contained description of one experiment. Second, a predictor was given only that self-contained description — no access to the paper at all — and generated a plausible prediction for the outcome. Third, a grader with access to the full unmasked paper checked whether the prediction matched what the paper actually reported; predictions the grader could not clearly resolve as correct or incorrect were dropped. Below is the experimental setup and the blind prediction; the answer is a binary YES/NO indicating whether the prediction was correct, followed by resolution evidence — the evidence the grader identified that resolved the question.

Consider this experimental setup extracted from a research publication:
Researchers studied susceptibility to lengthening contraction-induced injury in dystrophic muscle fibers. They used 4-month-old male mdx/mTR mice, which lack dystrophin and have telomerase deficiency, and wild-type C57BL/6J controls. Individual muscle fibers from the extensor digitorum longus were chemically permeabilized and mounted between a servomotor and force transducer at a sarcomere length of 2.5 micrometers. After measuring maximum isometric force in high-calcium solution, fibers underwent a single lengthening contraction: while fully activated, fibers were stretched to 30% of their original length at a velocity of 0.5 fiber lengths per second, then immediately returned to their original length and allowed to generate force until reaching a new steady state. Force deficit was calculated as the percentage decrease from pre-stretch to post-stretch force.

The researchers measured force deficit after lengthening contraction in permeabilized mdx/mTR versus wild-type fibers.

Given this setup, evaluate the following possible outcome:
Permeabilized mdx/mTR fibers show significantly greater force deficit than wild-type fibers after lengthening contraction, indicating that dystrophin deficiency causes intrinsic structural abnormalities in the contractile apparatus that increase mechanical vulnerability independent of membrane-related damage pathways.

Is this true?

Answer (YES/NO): NO